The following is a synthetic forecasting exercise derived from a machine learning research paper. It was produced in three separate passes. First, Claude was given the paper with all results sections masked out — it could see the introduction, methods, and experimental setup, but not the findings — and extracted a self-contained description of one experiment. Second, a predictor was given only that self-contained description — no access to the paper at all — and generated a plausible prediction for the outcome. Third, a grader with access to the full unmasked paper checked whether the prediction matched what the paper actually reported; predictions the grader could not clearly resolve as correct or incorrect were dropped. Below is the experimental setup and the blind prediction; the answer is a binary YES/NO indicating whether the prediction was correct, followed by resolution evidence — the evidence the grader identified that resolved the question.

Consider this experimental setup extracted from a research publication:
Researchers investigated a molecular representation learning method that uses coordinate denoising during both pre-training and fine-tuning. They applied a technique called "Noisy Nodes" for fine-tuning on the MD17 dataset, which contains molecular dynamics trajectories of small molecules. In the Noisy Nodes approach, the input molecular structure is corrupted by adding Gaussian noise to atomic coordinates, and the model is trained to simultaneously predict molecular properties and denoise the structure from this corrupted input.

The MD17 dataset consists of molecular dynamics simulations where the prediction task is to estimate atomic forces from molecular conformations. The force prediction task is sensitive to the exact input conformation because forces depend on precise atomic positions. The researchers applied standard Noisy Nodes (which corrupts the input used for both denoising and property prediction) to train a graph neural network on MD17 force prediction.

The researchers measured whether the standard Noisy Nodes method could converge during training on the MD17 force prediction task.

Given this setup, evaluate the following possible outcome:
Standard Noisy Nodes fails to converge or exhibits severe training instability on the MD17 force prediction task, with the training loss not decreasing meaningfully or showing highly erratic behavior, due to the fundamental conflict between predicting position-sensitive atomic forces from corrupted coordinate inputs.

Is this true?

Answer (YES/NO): YES